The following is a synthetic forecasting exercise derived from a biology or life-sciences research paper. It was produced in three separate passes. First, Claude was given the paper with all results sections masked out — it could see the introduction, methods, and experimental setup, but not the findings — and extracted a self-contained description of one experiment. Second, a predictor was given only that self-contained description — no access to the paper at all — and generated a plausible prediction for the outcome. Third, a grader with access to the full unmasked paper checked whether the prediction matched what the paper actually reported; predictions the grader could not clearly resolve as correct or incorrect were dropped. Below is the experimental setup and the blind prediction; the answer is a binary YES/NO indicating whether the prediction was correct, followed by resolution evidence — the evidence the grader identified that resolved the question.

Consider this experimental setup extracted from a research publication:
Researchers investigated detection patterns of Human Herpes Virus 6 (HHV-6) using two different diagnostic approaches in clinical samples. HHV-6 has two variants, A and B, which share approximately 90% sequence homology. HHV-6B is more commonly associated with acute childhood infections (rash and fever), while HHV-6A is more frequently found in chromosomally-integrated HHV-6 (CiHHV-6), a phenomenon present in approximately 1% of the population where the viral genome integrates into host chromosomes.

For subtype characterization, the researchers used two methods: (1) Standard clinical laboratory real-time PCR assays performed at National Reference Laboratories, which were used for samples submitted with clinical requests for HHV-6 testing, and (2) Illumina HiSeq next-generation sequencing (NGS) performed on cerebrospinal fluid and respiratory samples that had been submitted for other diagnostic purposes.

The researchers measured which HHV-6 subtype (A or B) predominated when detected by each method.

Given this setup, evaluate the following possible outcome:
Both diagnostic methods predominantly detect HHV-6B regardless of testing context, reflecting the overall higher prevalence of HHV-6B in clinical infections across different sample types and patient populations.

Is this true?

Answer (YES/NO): NO